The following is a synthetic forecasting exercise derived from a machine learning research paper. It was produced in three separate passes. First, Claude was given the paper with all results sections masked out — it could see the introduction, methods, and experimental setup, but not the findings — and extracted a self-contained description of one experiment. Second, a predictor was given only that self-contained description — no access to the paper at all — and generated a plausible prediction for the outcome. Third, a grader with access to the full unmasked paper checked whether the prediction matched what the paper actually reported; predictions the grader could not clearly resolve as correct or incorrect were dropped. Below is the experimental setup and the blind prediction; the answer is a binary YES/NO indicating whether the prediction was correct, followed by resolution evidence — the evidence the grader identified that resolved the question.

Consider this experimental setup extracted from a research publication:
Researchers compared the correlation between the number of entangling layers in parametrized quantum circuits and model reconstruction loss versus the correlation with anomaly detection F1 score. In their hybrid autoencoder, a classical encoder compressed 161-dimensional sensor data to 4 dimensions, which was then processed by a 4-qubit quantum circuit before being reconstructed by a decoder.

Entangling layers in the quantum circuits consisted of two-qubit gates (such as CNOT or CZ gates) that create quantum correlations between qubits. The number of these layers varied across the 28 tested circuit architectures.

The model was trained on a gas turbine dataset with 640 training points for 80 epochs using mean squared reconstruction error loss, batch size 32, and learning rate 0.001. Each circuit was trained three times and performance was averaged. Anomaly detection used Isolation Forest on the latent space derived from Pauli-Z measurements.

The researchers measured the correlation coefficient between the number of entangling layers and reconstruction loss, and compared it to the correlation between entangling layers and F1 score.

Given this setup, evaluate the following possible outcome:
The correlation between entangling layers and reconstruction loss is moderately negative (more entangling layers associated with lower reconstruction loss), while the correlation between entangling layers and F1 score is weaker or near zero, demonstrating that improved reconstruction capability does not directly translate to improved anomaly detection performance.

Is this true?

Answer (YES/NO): NO